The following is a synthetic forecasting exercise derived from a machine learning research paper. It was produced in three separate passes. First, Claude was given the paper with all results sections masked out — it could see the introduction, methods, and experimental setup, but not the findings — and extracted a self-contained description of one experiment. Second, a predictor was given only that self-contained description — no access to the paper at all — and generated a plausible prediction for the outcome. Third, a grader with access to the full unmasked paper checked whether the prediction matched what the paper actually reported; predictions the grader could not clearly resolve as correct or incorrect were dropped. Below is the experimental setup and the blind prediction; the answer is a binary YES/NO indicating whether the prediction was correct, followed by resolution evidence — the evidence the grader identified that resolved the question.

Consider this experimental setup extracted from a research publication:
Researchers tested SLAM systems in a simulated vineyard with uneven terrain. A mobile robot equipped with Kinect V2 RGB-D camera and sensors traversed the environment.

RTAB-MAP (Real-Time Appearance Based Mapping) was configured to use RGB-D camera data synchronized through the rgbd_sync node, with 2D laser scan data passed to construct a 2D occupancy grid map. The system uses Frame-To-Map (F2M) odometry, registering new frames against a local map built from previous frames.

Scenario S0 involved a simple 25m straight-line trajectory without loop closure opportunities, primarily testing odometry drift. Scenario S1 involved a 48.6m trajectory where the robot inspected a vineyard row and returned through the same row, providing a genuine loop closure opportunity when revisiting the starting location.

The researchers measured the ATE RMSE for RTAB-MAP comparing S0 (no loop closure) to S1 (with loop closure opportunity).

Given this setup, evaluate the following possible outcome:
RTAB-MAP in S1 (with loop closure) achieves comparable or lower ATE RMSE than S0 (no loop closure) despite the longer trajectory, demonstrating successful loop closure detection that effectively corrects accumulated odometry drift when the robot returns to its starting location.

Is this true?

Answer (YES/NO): NO